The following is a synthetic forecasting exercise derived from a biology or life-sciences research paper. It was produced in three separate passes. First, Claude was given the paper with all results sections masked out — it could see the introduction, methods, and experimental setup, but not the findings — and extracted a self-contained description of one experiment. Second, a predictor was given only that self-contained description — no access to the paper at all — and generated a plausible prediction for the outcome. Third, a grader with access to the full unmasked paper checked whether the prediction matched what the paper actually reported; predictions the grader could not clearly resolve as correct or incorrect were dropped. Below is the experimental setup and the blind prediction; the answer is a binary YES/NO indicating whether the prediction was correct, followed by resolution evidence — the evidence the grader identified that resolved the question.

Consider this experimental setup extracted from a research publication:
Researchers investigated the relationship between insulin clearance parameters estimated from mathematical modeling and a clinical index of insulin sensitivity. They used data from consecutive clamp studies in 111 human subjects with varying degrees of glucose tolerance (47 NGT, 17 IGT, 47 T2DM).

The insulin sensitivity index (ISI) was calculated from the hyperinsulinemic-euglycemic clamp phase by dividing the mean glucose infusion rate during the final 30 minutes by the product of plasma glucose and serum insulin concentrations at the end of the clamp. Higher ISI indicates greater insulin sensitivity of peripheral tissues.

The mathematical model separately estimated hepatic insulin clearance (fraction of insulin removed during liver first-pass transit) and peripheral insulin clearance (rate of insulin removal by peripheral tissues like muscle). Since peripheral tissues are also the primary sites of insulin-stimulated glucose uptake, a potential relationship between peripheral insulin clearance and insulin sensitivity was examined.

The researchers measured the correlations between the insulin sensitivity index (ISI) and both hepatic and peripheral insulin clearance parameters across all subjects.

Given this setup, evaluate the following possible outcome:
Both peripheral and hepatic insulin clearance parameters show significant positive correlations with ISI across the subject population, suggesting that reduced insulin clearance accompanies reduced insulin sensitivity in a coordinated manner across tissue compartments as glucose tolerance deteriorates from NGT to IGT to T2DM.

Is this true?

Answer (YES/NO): NO